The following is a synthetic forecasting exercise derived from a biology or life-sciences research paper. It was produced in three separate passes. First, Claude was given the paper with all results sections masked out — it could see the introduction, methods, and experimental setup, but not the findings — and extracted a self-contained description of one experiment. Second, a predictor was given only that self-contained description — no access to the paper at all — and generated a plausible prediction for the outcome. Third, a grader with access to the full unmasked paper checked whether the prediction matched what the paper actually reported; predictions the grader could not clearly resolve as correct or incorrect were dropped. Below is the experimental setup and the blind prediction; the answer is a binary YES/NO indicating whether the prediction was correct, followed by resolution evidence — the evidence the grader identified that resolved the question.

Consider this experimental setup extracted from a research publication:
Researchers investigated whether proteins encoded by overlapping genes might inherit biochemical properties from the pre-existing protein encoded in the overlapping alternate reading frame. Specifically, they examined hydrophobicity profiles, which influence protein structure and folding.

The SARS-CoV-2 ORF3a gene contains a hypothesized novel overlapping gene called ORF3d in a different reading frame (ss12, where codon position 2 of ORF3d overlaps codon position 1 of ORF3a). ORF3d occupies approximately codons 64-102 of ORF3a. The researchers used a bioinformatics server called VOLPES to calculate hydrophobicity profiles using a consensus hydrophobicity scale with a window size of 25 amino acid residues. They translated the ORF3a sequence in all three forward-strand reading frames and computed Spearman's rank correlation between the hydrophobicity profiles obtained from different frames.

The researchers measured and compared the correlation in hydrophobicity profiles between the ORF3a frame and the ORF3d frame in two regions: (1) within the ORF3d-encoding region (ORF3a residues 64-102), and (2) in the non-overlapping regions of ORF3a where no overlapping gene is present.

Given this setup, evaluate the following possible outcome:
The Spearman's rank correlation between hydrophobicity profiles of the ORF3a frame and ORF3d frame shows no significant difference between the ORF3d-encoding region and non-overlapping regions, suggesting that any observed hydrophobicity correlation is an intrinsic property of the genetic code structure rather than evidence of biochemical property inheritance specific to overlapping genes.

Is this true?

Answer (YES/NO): NO